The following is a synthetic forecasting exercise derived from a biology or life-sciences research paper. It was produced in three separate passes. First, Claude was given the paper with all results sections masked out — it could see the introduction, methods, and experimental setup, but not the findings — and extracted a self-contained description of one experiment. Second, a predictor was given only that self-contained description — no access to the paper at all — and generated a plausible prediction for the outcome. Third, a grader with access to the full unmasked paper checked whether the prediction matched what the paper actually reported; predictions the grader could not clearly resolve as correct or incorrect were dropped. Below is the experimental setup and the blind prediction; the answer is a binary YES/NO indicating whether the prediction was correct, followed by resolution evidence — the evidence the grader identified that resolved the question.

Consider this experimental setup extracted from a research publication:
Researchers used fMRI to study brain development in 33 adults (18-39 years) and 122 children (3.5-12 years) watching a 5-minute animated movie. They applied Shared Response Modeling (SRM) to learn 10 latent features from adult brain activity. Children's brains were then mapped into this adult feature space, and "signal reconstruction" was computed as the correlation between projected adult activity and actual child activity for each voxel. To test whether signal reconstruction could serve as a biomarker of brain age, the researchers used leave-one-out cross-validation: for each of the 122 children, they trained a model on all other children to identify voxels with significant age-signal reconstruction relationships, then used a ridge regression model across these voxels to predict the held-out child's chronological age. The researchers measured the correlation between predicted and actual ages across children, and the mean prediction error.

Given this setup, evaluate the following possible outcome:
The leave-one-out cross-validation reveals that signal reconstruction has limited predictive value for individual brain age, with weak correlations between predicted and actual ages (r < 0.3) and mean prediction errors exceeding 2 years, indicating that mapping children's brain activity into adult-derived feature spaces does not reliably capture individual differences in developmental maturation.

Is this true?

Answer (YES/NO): NO